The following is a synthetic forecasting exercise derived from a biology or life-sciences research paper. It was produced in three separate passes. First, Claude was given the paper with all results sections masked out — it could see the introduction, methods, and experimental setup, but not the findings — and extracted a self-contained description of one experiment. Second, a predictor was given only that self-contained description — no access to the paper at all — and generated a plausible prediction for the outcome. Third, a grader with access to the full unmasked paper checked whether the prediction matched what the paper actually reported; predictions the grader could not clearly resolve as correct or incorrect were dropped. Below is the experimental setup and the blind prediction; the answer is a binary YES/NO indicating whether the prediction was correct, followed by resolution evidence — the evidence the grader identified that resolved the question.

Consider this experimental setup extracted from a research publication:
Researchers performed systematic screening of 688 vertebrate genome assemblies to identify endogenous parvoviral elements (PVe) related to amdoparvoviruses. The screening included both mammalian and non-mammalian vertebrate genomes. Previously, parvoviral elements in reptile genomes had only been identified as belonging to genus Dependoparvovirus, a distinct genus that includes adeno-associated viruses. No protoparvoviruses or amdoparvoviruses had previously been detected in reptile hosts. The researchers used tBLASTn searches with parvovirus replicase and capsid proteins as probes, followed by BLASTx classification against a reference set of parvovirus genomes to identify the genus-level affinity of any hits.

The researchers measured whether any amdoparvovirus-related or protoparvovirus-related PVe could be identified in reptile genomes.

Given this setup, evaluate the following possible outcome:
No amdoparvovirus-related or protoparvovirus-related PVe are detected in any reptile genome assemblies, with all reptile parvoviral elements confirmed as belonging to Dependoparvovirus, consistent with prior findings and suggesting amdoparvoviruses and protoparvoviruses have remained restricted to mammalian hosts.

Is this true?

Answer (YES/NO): NO